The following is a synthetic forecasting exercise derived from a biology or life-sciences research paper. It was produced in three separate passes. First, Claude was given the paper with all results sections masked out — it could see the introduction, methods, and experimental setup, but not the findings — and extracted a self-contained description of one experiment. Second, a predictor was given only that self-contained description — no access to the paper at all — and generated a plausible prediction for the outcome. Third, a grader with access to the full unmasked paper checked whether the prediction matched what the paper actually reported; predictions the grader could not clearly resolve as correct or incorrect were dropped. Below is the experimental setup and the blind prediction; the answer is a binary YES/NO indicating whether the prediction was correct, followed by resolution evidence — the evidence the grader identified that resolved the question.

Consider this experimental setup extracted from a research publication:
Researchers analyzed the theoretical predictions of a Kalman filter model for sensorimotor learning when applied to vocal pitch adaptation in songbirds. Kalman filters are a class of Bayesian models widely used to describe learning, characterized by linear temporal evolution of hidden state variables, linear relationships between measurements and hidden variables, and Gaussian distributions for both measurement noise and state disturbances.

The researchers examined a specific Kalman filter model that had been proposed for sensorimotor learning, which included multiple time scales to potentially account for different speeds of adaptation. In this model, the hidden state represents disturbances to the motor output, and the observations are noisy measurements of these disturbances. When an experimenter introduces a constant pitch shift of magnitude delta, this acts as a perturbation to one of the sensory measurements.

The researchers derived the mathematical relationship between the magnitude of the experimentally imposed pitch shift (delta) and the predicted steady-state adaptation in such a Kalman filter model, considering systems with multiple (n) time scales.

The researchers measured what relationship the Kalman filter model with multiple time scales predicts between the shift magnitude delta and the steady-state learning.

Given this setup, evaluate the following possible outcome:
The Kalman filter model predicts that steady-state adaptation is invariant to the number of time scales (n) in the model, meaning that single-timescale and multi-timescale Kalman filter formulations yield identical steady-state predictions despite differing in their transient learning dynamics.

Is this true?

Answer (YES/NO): NO